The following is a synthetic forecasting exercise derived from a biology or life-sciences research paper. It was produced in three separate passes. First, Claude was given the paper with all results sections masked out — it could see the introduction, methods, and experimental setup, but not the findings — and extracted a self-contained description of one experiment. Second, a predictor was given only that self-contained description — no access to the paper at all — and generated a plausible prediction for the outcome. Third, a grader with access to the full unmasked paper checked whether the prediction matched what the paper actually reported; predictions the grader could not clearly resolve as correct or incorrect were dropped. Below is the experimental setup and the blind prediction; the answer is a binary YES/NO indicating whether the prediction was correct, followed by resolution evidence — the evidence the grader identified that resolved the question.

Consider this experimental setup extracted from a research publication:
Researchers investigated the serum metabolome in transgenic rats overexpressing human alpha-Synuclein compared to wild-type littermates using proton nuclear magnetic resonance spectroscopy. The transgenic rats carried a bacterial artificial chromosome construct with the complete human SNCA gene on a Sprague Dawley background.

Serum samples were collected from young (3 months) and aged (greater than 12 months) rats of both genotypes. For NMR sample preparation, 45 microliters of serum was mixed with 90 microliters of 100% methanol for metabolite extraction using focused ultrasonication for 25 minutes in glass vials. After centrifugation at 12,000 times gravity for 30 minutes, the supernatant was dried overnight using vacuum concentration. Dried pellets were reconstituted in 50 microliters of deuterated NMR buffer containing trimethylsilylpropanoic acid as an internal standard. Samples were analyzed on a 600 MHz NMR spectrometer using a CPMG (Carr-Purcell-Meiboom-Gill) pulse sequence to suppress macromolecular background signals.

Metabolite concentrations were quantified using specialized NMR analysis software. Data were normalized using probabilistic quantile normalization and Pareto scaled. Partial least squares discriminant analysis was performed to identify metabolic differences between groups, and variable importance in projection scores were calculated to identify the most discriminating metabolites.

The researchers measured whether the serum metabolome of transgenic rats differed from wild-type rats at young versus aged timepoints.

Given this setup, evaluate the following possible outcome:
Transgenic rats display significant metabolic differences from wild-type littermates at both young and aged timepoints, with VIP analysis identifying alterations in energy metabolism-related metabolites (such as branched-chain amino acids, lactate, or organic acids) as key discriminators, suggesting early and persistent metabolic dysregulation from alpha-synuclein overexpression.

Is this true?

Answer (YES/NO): NO